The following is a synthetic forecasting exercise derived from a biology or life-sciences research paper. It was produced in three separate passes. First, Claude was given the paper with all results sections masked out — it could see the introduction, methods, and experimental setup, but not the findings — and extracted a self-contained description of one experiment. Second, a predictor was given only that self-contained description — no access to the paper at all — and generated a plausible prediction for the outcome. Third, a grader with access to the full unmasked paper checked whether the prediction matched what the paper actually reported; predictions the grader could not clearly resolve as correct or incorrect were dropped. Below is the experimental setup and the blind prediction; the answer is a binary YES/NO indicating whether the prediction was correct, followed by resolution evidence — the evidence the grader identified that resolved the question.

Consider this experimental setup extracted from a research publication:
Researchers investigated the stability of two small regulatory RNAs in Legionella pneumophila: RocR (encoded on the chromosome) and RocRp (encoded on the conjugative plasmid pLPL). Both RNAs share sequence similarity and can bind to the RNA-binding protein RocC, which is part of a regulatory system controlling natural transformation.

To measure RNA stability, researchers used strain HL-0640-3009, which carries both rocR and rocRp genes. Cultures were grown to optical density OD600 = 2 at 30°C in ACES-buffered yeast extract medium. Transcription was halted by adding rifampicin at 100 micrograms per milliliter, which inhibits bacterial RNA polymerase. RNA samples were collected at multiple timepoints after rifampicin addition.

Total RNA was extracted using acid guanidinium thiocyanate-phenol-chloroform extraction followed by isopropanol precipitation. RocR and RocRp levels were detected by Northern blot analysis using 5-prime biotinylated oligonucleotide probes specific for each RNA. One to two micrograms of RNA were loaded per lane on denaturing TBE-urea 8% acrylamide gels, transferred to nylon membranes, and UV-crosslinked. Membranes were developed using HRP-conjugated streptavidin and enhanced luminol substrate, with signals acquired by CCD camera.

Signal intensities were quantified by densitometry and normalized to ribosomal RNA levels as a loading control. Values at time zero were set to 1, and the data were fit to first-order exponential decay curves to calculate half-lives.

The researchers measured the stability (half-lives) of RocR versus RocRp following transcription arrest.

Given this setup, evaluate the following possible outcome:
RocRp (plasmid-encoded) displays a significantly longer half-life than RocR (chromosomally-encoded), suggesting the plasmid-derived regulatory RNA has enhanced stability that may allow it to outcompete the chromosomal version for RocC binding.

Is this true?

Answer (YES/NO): NO